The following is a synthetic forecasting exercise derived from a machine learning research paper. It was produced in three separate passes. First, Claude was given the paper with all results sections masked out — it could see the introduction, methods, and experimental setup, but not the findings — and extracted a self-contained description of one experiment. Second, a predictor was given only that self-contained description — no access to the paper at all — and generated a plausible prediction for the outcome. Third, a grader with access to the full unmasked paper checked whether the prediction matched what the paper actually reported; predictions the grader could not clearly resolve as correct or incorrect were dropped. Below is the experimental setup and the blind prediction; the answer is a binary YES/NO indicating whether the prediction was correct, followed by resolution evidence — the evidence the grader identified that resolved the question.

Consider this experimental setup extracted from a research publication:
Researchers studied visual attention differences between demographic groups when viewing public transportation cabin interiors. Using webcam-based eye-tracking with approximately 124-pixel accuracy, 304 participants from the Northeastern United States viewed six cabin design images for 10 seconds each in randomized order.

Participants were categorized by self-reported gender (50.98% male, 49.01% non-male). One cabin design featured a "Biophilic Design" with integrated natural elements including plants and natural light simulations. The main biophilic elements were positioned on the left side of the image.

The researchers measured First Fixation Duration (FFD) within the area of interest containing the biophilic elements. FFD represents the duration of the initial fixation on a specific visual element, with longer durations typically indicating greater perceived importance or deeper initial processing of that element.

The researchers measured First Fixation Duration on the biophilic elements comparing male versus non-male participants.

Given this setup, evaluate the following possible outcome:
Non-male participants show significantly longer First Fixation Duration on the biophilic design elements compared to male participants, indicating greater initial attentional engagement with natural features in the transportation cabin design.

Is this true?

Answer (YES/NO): NO